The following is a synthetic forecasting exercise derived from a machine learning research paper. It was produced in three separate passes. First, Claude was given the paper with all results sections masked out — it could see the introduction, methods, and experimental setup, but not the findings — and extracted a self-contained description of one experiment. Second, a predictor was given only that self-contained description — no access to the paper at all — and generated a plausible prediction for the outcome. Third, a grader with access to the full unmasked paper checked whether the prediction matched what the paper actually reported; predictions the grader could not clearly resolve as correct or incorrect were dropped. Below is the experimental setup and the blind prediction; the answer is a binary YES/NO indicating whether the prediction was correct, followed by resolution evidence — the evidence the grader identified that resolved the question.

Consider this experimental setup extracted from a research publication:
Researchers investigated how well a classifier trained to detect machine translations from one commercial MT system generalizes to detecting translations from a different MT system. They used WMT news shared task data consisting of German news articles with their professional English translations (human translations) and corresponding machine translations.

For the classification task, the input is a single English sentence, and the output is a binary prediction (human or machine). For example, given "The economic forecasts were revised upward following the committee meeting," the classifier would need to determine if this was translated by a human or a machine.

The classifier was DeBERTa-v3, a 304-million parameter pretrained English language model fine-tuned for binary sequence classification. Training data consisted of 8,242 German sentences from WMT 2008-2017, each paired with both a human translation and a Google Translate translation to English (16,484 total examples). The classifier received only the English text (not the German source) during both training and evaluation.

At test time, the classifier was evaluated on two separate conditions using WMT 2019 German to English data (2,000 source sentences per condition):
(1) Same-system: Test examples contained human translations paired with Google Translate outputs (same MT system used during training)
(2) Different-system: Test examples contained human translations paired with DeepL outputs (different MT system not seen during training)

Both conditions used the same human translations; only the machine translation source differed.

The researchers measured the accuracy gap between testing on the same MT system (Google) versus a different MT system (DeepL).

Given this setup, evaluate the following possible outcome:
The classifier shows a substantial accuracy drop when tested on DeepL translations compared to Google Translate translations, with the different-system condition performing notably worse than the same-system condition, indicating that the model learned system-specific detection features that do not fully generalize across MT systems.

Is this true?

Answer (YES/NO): YES